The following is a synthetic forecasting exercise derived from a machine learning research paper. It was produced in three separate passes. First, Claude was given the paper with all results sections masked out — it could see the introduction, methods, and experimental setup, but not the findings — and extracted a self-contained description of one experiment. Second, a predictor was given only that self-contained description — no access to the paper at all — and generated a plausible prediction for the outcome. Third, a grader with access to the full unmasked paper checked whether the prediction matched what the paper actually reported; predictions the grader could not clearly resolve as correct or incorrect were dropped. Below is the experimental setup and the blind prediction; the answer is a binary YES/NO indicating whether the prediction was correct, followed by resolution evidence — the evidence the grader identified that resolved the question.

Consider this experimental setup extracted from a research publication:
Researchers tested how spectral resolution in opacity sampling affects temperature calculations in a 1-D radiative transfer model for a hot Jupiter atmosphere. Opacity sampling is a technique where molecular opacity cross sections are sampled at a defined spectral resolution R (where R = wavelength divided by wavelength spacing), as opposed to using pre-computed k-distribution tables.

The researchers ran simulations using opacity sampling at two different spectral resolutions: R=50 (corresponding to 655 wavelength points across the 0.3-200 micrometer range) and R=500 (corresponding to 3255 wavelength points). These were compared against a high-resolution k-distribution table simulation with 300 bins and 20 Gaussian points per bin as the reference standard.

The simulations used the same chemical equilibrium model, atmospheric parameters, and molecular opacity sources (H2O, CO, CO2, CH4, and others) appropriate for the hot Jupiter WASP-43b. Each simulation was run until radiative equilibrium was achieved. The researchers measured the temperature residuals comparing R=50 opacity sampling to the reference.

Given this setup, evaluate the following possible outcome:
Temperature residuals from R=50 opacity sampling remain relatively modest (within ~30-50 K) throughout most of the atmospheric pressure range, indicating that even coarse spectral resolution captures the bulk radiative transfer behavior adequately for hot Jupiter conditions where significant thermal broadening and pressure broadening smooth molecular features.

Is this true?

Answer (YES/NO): NO